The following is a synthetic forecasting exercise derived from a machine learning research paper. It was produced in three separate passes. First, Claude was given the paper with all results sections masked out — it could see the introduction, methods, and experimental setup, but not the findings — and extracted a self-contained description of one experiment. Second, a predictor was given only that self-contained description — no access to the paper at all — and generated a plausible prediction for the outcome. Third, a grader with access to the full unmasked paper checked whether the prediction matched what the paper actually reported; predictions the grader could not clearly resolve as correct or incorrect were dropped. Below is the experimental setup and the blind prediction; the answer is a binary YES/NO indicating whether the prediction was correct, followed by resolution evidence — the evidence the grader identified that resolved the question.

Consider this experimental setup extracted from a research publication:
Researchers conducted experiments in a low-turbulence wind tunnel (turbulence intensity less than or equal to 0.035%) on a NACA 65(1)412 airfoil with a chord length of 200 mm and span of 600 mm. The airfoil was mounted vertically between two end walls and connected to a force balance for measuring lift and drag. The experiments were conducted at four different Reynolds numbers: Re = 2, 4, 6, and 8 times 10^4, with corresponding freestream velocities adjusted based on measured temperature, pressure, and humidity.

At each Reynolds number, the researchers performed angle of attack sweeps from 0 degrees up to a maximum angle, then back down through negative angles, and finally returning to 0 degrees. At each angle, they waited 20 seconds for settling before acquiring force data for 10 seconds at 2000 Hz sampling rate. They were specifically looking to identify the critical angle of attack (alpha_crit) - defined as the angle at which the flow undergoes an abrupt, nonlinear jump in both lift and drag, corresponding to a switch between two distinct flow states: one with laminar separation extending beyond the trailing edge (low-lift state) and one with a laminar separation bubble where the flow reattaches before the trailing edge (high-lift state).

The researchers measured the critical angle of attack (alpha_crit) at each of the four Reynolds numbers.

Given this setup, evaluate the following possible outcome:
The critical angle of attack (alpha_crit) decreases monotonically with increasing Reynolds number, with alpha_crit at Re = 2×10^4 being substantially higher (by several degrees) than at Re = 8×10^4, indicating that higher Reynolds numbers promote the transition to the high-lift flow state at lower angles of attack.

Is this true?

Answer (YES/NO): YES